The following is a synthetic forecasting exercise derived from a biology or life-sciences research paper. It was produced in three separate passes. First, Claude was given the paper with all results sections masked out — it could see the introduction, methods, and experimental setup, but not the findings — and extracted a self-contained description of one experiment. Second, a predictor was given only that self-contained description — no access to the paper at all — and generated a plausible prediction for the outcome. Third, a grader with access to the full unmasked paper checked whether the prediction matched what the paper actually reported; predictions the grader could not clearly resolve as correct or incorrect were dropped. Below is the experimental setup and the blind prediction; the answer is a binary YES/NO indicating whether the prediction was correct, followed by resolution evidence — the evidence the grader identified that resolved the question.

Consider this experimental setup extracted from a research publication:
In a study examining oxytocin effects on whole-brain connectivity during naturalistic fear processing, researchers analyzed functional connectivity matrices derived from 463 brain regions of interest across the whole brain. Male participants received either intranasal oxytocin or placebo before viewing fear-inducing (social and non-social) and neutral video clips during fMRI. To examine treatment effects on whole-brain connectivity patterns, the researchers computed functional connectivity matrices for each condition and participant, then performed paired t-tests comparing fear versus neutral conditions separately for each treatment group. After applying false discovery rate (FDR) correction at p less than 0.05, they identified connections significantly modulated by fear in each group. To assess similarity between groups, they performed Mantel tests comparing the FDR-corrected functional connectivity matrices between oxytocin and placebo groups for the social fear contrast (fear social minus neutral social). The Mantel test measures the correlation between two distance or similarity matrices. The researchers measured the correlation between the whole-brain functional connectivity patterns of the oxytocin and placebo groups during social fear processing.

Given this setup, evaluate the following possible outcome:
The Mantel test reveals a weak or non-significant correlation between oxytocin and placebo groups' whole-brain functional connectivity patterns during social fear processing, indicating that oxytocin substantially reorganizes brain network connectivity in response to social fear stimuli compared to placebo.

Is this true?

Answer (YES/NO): YES